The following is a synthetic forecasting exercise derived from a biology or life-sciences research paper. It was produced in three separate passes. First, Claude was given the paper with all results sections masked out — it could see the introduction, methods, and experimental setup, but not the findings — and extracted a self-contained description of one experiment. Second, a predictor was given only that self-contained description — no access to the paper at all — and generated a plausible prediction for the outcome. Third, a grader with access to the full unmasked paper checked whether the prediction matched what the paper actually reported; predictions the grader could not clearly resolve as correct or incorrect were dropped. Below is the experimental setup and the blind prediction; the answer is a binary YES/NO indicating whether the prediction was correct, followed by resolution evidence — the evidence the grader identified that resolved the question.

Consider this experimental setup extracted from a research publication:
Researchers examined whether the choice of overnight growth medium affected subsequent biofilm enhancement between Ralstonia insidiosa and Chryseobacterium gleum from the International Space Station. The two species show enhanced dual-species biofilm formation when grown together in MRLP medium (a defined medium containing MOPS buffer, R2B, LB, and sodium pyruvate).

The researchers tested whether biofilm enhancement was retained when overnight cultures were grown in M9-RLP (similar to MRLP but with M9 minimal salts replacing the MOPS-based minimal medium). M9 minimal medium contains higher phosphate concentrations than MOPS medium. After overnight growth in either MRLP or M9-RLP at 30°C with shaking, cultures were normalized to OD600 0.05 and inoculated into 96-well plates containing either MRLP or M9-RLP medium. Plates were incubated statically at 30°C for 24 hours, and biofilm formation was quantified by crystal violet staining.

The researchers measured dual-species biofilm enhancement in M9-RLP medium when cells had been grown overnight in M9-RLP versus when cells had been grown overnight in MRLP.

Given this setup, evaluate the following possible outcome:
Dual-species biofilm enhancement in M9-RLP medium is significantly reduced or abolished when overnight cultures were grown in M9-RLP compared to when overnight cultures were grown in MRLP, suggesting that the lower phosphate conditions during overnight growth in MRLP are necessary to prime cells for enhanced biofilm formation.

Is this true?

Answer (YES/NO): YES